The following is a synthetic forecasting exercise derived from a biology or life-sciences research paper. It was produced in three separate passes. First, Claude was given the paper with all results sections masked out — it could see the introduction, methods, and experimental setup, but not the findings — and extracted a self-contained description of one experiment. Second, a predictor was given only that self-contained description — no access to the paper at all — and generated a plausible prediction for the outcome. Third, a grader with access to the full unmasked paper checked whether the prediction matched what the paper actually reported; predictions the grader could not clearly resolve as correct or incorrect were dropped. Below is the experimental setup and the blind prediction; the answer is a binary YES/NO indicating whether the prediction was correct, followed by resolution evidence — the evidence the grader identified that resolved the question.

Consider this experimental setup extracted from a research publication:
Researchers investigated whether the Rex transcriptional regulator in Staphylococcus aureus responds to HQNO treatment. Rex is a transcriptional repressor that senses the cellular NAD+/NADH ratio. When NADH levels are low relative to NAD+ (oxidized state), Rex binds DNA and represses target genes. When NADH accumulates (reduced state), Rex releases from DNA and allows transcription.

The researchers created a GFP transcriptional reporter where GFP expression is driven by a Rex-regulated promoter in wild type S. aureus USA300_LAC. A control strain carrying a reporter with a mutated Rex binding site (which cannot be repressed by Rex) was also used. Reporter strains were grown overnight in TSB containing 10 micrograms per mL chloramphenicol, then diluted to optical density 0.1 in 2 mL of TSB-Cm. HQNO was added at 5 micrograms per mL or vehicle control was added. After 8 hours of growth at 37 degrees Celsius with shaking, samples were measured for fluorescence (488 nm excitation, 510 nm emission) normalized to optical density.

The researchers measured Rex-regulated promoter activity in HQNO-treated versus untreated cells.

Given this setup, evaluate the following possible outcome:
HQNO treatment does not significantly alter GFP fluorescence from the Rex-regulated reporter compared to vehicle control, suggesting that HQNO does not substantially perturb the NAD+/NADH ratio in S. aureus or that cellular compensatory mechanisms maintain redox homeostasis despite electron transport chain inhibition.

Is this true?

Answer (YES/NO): NO